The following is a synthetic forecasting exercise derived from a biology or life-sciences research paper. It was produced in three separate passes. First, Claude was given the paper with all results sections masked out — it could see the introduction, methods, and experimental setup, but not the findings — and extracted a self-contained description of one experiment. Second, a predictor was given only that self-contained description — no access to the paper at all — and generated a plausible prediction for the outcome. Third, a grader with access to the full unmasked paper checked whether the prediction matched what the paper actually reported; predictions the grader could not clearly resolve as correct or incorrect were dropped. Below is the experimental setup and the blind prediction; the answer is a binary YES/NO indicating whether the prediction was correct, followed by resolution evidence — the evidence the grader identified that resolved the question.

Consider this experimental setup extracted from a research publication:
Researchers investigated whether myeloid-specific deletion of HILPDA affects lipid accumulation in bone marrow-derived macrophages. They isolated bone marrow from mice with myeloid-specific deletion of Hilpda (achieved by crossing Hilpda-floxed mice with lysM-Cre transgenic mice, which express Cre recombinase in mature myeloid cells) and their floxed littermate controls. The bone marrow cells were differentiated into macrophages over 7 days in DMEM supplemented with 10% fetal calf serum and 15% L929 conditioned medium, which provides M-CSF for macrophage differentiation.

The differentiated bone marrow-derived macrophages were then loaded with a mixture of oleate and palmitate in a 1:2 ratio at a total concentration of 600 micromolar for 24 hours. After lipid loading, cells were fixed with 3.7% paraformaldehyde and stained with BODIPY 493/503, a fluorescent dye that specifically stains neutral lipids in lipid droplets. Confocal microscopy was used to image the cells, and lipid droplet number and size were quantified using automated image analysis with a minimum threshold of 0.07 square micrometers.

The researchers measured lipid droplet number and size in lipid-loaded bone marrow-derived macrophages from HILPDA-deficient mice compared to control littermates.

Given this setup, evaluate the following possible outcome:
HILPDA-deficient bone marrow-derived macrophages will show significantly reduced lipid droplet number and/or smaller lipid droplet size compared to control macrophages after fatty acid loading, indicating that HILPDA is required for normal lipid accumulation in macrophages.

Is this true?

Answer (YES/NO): YES